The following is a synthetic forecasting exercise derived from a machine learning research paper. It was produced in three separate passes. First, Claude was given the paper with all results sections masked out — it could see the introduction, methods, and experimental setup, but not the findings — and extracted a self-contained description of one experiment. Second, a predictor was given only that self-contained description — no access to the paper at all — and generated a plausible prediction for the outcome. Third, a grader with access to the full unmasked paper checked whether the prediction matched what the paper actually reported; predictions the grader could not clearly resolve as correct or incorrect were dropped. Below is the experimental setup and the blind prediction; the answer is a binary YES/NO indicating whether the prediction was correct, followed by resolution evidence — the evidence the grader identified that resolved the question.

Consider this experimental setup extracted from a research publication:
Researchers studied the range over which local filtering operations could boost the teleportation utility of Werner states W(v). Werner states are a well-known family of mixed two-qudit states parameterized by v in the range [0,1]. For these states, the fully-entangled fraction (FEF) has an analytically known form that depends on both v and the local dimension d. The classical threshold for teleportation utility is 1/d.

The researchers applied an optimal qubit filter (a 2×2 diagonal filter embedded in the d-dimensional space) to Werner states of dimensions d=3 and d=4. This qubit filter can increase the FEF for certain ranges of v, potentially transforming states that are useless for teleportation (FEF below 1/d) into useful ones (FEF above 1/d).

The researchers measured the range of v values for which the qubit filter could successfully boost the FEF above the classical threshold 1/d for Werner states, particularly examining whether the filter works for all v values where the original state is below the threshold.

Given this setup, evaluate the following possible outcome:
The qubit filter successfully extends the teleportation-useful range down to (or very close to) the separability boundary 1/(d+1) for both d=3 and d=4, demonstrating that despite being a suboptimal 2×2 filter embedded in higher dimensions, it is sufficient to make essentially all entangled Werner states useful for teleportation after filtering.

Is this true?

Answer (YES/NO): NO